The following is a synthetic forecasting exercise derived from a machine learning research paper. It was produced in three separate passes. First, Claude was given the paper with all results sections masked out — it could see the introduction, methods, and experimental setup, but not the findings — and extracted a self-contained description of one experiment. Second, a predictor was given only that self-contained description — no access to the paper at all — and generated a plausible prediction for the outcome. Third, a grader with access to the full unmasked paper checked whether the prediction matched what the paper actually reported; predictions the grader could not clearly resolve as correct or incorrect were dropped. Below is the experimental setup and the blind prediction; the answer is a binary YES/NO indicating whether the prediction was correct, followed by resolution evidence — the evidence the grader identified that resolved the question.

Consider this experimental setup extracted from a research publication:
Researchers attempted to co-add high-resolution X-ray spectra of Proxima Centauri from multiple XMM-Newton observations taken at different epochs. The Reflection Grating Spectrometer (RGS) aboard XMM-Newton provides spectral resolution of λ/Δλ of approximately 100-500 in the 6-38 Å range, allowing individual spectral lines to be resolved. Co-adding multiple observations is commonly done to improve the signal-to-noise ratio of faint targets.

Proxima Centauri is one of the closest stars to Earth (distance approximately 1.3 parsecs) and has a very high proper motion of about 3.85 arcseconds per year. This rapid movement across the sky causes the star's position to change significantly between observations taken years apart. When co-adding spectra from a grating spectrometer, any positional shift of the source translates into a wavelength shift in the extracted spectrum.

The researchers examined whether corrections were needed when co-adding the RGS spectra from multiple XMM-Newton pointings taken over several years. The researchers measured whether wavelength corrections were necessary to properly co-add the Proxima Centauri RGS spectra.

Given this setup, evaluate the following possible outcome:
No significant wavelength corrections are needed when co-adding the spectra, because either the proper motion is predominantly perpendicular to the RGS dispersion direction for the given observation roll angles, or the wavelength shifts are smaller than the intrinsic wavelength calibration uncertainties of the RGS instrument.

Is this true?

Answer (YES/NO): NO